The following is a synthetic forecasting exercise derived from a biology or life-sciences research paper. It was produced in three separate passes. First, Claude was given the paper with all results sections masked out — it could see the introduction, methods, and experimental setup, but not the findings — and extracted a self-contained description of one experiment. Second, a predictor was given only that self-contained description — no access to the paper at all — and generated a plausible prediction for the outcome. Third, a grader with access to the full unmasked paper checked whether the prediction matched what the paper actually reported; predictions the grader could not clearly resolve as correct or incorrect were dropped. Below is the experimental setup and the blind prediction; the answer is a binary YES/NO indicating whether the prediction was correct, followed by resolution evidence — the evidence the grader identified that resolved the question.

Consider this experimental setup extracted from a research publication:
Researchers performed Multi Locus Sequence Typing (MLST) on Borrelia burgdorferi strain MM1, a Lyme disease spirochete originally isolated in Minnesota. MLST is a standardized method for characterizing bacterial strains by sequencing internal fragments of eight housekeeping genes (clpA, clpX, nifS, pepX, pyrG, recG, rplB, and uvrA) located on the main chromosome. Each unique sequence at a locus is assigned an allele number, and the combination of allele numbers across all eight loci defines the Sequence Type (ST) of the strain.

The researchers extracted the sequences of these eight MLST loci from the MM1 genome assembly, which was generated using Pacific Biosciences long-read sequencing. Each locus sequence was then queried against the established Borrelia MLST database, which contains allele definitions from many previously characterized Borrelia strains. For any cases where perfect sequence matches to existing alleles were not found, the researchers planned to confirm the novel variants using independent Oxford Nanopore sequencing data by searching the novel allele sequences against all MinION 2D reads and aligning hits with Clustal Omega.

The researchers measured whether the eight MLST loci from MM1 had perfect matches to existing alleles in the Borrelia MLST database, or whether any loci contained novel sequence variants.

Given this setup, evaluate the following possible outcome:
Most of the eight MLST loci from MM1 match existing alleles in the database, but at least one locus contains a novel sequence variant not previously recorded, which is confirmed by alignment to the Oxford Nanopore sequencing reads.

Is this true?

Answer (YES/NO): YES